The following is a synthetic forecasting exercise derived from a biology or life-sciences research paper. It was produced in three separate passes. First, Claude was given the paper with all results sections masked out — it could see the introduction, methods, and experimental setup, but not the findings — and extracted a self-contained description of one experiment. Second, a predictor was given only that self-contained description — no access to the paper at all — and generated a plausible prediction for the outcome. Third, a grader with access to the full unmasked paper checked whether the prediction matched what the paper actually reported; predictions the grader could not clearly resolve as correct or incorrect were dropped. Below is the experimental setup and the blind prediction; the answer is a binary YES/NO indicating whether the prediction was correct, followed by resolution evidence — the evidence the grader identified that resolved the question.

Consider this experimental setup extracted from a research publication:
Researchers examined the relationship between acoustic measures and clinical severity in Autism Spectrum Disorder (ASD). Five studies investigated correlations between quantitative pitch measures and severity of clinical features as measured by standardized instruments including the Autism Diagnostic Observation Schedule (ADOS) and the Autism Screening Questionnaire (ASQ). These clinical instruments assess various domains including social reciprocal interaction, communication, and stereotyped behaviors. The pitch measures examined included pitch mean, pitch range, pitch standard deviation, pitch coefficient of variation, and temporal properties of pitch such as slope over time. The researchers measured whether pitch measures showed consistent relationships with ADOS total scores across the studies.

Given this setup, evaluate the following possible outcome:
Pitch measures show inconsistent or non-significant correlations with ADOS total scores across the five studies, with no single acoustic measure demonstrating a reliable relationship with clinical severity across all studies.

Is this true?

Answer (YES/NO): YES